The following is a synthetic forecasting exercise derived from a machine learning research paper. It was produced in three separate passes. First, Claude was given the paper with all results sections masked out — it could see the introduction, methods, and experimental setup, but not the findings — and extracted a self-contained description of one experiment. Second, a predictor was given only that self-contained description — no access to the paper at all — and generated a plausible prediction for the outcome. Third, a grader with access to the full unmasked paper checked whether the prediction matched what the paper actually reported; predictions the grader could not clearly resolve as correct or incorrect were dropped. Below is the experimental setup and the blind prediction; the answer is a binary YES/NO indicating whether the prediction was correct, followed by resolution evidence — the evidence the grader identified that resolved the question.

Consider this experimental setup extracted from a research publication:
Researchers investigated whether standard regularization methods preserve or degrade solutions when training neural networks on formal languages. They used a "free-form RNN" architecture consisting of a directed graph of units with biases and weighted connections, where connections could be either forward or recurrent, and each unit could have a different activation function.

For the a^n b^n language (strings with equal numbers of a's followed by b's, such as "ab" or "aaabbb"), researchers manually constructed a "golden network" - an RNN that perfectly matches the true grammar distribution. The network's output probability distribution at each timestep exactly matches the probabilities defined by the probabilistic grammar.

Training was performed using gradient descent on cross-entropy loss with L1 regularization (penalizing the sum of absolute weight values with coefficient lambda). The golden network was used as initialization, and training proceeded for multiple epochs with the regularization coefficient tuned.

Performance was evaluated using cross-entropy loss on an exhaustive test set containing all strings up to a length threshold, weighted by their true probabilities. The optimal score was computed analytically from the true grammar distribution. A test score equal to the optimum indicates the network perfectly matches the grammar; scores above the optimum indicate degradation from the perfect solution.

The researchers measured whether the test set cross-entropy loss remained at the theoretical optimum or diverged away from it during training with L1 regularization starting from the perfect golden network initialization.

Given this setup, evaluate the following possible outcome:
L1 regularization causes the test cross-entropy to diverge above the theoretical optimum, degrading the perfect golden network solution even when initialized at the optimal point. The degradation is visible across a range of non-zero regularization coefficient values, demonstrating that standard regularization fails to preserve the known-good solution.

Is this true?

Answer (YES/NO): NO